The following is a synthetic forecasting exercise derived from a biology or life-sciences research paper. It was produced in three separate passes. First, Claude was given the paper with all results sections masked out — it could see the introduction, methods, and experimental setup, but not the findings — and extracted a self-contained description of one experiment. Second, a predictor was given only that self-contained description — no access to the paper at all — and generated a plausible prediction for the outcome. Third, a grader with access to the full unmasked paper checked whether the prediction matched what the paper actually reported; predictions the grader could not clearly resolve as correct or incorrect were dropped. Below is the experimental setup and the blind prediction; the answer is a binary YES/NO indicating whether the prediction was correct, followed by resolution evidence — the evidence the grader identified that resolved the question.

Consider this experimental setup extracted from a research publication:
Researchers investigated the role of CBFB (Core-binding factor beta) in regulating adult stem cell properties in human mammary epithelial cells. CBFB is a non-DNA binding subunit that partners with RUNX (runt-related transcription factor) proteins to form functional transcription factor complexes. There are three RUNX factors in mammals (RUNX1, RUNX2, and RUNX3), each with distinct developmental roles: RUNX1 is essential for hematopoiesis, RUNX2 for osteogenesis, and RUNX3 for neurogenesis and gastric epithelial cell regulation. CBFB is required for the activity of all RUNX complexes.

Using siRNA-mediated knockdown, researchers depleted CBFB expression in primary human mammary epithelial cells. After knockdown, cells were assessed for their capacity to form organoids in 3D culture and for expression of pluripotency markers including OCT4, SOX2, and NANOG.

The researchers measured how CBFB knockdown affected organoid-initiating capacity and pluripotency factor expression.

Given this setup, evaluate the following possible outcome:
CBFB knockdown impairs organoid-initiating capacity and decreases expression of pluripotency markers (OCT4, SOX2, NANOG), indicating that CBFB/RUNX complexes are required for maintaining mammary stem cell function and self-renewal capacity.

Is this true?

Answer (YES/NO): NO